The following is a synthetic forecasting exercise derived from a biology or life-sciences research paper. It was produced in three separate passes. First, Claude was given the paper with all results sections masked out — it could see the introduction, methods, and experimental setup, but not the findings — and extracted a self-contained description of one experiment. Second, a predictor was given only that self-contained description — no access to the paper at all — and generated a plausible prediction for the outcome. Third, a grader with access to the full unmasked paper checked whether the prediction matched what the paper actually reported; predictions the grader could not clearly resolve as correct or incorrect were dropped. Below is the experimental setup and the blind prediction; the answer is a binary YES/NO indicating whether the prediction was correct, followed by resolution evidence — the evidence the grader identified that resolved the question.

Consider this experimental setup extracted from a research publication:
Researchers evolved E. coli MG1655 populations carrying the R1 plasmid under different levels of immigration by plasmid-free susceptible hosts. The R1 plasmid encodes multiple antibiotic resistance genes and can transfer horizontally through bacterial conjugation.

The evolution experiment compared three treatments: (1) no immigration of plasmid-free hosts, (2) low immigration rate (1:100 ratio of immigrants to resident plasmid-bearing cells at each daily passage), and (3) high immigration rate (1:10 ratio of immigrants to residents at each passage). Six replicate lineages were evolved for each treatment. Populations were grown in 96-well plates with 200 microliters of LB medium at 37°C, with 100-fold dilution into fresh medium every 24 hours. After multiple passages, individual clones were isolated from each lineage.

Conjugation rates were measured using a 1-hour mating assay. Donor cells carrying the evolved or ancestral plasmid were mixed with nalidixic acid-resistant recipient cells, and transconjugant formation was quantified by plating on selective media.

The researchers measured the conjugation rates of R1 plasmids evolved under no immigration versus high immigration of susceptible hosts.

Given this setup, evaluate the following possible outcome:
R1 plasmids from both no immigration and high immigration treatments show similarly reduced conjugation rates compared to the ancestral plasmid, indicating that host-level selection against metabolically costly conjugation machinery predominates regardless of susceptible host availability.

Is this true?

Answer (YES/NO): NO